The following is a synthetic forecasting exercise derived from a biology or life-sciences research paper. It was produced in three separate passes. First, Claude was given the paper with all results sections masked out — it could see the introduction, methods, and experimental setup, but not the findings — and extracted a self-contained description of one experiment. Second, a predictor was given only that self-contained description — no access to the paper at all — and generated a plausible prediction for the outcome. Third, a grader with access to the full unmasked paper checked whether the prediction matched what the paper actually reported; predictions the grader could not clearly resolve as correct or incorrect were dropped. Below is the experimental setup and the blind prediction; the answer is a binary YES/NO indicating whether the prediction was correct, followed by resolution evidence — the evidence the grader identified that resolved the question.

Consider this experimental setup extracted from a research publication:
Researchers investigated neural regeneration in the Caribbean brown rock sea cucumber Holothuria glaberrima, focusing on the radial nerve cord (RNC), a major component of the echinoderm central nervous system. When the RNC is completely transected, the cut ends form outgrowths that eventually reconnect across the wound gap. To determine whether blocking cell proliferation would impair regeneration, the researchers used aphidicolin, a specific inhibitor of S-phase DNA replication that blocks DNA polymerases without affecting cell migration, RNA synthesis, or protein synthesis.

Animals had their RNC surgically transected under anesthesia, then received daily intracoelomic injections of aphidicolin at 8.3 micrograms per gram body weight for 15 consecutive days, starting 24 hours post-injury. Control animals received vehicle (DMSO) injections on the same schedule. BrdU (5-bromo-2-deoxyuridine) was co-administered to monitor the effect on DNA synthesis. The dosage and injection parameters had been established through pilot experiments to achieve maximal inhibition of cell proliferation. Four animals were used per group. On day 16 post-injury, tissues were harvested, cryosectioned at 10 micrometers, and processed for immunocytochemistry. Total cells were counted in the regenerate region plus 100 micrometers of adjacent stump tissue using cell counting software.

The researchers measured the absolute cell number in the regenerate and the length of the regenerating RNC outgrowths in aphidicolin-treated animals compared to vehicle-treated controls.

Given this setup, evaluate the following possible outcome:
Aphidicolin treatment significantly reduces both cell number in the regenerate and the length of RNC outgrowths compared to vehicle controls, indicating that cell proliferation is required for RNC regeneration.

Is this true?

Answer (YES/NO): NO